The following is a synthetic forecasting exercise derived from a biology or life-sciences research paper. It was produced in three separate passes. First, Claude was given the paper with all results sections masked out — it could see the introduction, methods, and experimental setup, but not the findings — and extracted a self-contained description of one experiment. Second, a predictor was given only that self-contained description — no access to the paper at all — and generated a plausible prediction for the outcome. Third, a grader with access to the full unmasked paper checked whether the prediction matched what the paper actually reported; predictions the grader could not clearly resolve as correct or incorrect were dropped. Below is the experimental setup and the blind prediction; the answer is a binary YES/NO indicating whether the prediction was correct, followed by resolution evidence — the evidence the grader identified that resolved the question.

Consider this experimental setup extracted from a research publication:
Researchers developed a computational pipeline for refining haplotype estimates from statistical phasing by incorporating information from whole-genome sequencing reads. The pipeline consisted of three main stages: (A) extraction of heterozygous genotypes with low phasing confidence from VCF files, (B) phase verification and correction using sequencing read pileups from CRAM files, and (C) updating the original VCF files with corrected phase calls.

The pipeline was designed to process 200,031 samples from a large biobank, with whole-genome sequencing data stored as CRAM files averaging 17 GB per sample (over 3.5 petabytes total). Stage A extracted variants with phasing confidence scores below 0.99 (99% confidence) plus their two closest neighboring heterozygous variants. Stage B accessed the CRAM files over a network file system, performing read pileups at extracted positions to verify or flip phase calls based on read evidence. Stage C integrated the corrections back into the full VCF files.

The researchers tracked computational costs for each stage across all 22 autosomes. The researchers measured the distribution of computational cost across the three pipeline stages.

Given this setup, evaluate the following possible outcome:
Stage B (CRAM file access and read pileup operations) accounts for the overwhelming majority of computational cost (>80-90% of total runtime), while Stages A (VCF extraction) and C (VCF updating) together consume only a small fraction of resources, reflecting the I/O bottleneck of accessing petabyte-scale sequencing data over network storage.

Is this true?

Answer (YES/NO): NO